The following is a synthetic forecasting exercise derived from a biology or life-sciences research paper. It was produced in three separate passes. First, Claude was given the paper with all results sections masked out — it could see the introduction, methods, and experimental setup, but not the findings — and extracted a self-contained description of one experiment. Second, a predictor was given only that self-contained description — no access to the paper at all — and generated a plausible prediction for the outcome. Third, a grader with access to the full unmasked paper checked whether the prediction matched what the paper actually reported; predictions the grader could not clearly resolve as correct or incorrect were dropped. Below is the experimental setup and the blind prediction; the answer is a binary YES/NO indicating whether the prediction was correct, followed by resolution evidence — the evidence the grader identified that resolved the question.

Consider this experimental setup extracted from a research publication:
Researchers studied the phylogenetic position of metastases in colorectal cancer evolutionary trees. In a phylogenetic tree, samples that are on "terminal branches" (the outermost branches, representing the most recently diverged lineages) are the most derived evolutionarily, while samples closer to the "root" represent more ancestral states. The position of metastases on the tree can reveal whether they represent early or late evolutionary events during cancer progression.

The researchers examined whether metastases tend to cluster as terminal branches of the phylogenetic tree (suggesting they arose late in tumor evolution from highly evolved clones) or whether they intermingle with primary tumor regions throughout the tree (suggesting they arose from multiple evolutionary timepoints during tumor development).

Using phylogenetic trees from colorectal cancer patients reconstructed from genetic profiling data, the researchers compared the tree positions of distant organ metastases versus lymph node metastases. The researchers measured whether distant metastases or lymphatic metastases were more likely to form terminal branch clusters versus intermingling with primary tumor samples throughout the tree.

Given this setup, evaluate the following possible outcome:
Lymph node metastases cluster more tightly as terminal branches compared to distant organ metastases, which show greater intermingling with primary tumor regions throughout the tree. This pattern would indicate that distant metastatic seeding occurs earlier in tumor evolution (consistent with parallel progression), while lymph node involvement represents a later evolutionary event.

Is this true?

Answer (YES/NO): NO